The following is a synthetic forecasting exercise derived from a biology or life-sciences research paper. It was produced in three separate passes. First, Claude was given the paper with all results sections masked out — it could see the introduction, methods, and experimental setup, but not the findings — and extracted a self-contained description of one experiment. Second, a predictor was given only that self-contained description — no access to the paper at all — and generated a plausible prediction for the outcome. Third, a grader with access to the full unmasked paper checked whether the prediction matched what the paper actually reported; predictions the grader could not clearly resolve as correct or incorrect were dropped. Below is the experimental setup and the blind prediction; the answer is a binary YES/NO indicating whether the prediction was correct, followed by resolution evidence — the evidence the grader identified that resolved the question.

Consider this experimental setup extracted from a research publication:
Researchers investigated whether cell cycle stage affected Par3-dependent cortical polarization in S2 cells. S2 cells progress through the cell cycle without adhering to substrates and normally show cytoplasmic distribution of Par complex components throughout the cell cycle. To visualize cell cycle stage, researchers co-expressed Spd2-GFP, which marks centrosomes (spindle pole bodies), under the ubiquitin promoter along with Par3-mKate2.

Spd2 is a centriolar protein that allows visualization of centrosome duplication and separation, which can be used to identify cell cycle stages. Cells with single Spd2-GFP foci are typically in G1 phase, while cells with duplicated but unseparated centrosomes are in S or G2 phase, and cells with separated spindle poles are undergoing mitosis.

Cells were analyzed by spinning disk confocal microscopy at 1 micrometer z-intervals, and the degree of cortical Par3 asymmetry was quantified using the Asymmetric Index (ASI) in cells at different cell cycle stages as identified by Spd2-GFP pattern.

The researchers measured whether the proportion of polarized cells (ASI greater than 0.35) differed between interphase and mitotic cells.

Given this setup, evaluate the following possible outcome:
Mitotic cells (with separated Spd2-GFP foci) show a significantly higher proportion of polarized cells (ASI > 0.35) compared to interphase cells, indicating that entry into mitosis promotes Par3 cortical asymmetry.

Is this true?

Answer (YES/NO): NO